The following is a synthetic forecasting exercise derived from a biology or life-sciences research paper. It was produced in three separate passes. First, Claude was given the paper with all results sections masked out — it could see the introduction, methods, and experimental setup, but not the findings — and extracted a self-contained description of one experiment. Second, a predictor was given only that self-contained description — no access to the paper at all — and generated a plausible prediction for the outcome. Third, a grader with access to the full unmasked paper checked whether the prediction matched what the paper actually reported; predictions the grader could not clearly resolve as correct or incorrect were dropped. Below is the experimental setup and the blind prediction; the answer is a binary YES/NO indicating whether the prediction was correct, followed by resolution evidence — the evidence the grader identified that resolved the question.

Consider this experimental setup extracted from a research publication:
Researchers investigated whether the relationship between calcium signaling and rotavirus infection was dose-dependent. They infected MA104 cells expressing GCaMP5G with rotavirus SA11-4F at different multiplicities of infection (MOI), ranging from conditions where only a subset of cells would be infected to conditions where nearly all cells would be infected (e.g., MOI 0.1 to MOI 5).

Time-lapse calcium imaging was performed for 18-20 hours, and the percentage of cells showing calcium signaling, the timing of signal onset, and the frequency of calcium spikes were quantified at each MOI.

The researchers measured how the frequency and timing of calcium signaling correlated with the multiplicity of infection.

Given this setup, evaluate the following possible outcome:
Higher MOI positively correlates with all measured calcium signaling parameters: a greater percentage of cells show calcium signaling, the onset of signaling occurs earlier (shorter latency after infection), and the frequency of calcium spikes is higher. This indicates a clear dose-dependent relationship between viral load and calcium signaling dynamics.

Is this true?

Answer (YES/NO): YES